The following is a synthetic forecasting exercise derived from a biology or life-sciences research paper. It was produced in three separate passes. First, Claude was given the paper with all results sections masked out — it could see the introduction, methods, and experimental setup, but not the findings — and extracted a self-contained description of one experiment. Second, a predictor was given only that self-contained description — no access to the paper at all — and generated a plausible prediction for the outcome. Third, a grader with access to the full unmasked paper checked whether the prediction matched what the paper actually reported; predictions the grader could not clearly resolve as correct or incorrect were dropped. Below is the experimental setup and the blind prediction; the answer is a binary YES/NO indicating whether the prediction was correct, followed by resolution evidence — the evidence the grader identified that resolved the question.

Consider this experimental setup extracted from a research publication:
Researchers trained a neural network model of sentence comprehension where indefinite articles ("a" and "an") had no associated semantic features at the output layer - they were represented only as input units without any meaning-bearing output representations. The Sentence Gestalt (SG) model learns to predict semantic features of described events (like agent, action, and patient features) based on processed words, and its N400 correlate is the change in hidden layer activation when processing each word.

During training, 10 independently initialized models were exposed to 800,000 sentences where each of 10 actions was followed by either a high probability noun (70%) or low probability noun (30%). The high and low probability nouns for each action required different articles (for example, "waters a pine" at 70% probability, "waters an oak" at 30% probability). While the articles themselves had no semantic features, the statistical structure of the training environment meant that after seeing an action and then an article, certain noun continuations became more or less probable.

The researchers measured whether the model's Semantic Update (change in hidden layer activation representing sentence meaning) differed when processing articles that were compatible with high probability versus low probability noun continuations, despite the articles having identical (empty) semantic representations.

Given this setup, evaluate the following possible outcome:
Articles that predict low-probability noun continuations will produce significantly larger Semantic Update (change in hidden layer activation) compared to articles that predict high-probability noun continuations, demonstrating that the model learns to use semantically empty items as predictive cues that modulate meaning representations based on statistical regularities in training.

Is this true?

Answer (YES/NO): YES